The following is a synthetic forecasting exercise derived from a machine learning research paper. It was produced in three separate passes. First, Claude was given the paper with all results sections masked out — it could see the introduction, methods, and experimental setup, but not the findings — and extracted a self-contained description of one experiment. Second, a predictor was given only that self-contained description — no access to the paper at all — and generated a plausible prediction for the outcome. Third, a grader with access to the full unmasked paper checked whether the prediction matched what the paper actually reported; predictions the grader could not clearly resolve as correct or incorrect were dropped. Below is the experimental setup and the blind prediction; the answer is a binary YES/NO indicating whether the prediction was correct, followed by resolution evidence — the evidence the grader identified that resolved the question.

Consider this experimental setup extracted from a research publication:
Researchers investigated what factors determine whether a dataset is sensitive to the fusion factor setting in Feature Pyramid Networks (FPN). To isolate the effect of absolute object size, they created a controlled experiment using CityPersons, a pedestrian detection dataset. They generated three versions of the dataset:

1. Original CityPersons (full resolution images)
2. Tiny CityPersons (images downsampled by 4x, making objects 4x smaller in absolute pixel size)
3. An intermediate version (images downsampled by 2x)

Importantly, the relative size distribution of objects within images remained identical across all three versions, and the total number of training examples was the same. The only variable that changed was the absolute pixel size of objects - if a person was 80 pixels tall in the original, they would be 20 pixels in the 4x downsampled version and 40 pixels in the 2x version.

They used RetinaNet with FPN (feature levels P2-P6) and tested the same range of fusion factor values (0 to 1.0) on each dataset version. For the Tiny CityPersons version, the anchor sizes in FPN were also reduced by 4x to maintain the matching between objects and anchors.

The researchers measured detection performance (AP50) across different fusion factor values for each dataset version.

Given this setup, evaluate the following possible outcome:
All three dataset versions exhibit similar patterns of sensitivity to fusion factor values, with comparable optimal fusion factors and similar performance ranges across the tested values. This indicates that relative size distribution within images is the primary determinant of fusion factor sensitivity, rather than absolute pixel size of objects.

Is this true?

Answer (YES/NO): NO